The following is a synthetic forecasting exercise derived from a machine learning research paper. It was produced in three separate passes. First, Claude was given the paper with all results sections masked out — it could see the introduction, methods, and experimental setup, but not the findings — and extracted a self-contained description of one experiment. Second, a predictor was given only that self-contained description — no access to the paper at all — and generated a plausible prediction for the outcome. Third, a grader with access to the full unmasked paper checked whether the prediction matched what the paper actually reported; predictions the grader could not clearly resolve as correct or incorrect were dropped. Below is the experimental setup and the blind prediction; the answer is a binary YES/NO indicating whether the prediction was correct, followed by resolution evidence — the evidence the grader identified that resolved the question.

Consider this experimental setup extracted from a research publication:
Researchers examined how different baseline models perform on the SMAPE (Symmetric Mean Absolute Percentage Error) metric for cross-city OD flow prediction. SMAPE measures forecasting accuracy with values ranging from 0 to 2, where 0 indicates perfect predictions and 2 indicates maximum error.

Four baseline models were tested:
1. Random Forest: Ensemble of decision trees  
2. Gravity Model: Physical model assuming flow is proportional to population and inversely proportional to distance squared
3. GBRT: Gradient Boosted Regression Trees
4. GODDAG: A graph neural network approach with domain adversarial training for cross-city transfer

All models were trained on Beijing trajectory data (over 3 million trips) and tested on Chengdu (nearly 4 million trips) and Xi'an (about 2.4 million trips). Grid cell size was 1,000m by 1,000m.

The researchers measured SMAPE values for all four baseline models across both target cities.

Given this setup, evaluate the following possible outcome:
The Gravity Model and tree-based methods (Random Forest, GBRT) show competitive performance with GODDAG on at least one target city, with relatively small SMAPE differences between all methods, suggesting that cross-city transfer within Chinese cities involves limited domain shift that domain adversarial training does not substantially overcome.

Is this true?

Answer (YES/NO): NO